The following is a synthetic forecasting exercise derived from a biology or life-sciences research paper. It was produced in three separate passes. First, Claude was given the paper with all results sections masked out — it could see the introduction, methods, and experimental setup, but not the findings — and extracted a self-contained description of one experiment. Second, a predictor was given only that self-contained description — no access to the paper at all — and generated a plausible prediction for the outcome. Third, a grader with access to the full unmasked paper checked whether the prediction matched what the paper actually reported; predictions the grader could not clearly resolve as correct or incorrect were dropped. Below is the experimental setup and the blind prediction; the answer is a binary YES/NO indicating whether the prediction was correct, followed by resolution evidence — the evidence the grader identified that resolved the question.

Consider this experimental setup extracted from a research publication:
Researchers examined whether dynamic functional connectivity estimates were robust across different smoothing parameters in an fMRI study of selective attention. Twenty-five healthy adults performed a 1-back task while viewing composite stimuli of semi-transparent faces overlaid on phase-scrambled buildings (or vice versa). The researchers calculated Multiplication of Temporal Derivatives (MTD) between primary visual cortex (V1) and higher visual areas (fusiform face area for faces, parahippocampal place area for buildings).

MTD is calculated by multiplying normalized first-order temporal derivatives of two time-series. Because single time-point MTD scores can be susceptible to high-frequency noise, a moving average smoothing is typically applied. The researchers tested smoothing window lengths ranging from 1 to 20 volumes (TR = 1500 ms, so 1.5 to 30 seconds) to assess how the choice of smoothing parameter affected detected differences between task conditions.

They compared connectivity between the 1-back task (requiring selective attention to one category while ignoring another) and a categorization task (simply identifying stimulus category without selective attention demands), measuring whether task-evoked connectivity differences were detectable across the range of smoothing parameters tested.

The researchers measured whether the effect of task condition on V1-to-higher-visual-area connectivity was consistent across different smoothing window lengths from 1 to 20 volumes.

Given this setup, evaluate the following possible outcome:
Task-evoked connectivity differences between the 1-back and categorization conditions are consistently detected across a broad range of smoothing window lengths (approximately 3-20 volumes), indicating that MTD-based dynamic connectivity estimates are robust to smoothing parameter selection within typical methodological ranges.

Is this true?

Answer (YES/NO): YES